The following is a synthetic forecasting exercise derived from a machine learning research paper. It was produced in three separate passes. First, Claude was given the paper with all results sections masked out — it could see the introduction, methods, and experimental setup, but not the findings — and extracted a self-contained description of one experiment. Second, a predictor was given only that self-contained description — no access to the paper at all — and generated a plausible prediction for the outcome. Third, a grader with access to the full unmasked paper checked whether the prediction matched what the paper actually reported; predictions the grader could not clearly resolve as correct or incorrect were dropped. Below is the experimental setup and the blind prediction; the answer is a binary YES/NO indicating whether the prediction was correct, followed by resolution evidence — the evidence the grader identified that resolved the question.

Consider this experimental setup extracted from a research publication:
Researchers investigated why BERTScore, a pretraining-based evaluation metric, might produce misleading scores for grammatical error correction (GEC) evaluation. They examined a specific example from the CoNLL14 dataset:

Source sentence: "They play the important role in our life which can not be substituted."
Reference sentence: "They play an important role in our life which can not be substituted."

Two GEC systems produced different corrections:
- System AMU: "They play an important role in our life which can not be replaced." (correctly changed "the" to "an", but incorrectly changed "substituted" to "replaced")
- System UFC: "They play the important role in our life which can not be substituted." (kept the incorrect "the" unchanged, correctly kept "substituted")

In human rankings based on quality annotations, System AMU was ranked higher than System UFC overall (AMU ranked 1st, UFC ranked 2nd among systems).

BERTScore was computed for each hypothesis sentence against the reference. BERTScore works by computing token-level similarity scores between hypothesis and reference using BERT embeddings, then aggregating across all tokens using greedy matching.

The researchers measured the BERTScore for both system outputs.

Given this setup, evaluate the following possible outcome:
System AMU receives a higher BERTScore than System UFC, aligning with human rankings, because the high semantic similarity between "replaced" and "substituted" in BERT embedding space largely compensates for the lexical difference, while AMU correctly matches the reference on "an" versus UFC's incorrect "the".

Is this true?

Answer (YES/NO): NO